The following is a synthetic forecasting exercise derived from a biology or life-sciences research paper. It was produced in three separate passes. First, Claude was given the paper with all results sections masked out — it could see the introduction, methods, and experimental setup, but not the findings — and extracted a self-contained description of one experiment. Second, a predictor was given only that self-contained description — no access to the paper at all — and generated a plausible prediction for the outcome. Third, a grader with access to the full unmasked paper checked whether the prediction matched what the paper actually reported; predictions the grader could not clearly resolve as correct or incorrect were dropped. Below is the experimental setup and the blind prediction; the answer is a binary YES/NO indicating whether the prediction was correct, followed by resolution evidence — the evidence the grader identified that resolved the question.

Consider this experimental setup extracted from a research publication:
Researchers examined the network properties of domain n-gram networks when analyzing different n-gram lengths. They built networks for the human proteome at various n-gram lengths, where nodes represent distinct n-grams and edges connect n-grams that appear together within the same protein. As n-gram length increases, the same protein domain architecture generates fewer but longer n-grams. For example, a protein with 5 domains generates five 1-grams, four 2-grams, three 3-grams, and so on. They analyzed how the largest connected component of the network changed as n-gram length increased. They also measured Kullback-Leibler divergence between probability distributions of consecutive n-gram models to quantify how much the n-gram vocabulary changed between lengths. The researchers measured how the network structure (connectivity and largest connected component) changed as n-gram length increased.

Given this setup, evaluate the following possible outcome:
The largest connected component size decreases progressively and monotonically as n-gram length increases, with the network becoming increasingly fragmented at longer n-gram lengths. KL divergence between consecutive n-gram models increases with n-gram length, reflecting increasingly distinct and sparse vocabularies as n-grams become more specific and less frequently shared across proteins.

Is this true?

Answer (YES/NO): NO